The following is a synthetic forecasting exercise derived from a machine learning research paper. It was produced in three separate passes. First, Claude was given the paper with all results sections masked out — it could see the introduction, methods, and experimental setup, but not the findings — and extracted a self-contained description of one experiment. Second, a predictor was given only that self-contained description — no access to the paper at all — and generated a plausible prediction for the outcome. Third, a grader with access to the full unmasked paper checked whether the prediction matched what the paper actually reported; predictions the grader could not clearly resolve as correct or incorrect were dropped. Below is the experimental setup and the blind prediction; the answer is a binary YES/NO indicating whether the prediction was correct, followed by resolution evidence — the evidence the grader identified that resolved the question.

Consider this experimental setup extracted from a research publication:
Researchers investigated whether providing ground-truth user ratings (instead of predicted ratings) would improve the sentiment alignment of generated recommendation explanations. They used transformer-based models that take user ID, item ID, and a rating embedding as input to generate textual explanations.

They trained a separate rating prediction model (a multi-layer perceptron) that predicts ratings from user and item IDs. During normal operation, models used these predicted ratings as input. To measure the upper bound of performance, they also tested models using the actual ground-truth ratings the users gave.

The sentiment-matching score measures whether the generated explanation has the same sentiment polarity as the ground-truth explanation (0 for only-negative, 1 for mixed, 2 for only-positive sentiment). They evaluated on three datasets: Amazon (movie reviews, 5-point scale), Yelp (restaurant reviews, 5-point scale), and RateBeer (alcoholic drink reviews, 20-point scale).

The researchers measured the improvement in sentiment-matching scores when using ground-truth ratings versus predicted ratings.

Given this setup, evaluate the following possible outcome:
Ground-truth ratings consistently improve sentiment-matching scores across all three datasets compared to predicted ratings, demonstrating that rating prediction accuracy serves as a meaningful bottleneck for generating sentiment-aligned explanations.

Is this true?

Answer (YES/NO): NO